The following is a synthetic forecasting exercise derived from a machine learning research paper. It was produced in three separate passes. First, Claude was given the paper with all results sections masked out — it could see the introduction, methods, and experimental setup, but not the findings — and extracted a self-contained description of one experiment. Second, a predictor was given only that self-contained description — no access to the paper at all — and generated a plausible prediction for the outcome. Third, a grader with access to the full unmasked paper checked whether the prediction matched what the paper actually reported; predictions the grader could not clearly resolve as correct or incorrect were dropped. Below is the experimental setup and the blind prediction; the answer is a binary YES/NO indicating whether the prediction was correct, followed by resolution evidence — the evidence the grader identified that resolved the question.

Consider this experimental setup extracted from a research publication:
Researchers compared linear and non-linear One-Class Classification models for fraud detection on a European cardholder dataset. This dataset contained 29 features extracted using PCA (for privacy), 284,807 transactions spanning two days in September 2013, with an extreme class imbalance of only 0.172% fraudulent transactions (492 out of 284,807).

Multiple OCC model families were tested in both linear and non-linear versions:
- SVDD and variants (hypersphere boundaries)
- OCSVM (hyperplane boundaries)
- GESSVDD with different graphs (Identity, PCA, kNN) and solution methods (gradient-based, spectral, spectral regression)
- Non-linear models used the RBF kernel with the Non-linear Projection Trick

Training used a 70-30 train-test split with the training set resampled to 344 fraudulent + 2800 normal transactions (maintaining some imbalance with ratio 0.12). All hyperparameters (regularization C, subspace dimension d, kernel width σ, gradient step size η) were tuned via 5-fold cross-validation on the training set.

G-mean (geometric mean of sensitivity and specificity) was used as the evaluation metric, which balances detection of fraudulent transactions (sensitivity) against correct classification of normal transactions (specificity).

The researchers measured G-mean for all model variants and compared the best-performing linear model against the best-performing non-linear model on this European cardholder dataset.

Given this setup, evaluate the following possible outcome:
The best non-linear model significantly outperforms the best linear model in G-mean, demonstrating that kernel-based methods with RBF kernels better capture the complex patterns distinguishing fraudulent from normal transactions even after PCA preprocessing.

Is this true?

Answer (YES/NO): NO